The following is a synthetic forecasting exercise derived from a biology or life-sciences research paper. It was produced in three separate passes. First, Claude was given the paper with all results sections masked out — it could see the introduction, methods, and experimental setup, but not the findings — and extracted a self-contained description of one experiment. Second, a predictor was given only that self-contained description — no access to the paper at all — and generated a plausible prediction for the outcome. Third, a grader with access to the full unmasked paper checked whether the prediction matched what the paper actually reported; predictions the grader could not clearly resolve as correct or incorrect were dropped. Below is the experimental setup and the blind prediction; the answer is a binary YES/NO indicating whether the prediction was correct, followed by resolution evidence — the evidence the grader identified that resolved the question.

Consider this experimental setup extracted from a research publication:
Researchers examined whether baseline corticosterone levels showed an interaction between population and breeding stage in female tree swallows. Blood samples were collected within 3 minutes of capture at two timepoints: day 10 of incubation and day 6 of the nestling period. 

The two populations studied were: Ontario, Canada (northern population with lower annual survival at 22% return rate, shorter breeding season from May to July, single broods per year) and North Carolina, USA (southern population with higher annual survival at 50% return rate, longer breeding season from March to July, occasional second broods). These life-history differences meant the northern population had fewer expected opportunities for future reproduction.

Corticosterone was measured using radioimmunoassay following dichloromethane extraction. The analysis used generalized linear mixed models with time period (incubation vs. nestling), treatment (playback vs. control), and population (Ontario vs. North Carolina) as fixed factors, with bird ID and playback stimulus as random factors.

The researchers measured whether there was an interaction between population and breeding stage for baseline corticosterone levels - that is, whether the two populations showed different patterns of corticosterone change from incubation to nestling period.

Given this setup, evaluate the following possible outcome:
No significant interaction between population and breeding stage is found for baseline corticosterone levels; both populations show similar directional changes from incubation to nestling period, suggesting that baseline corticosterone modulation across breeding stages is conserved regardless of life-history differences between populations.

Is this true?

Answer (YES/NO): YES